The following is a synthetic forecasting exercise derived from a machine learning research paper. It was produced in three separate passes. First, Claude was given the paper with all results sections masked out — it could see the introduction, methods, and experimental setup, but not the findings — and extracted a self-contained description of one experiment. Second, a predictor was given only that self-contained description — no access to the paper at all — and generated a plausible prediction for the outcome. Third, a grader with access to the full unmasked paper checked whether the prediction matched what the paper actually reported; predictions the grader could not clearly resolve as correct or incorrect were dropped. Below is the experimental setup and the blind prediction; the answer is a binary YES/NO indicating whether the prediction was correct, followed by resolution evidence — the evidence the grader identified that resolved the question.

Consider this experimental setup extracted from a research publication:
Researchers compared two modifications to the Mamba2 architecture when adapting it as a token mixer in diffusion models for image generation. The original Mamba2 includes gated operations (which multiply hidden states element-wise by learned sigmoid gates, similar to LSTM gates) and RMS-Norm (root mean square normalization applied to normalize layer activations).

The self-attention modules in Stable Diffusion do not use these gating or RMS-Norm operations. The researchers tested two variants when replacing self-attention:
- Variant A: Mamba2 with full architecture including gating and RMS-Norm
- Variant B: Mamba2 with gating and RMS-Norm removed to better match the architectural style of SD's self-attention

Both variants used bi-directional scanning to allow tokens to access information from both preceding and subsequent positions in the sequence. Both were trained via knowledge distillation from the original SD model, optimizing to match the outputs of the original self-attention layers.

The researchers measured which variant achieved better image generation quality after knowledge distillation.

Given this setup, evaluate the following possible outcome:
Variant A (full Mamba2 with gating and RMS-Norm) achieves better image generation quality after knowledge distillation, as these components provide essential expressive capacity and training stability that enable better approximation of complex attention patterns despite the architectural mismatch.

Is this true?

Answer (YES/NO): NO